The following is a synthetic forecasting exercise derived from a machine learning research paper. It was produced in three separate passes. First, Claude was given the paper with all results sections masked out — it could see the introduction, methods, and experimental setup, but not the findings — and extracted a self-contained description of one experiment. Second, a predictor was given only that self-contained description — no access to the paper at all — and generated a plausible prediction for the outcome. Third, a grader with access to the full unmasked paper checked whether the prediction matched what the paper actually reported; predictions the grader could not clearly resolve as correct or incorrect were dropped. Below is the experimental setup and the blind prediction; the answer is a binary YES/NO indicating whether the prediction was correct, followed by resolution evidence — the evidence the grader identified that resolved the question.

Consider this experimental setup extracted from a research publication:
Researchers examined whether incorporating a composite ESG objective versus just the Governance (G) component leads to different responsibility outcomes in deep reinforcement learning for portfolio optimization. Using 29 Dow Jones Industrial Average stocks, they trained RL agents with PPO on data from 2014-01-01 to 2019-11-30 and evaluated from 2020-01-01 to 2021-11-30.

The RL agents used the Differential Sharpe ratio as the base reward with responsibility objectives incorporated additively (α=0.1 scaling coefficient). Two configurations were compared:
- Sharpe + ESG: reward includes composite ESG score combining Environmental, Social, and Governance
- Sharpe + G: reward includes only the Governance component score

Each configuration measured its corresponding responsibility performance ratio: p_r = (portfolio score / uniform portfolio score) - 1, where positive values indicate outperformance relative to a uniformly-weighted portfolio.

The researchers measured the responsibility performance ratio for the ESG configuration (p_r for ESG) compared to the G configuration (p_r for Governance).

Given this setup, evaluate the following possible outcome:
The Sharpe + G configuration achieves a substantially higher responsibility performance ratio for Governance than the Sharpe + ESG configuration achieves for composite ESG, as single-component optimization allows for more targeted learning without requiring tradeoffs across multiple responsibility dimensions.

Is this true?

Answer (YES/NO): NO